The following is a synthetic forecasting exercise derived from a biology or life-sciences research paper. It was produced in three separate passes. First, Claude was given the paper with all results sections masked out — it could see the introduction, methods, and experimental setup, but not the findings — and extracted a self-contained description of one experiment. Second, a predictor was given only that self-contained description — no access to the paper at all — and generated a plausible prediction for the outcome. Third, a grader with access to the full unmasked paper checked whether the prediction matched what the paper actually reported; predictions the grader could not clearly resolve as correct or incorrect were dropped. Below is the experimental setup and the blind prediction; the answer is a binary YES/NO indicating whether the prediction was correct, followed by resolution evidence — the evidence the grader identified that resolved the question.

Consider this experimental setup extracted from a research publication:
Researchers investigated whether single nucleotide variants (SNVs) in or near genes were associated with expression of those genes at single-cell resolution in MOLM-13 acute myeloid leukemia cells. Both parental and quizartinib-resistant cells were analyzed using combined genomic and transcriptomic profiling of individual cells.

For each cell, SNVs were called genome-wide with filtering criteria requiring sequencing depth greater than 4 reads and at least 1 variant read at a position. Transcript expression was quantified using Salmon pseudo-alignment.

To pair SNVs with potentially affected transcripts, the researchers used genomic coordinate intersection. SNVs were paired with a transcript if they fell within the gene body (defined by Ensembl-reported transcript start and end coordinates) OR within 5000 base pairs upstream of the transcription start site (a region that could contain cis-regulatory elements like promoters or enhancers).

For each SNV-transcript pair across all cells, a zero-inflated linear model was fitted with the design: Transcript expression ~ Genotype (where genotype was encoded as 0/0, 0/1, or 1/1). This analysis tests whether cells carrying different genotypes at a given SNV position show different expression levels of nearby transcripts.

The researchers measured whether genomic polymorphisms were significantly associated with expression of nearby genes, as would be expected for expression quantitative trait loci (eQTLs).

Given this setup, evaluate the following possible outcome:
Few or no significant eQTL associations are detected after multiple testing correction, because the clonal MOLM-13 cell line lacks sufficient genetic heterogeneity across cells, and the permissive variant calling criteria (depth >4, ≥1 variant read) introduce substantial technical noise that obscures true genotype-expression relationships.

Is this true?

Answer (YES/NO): NO